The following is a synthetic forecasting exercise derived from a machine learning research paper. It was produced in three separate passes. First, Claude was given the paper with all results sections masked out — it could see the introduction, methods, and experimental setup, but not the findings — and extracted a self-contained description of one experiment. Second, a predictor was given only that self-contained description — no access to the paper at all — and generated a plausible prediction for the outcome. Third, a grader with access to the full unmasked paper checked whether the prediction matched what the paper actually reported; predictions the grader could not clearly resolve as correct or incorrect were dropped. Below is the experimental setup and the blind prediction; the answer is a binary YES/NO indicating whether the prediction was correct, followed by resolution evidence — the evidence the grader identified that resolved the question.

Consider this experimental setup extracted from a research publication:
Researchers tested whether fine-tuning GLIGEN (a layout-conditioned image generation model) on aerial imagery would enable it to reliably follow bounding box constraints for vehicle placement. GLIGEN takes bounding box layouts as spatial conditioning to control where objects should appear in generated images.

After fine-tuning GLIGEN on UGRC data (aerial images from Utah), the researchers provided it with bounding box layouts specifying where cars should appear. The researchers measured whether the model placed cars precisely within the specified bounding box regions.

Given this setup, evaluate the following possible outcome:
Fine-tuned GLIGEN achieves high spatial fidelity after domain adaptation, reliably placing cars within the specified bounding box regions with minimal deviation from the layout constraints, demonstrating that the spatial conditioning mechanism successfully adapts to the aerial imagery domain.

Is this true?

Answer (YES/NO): NO